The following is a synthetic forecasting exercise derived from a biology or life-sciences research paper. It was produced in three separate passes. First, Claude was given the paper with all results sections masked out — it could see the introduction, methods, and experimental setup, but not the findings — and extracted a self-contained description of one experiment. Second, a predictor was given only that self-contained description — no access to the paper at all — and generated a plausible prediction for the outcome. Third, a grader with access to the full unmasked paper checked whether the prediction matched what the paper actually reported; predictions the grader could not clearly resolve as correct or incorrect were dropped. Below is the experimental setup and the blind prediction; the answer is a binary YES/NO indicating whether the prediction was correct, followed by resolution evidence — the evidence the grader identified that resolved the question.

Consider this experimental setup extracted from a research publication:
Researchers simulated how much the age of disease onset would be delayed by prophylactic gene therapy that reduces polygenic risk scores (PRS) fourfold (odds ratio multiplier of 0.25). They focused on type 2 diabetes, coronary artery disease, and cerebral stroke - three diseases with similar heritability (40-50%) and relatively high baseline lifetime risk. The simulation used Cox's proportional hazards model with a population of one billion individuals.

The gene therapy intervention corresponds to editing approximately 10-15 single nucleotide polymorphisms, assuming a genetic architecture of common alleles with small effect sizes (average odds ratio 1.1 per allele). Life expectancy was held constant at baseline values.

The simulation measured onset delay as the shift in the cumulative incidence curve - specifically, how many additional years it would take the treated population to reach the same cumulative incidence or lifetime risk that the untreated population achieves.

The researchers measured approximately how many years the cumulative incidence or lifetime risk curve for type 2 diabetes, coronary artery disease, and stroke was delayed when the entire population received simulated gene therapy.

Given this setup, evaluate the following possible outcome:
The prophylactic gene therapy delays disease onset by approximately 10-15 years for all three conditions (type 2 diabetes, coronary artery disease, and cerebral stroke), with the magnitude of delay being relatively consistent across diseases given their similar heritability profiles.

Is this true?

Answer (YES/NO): YES